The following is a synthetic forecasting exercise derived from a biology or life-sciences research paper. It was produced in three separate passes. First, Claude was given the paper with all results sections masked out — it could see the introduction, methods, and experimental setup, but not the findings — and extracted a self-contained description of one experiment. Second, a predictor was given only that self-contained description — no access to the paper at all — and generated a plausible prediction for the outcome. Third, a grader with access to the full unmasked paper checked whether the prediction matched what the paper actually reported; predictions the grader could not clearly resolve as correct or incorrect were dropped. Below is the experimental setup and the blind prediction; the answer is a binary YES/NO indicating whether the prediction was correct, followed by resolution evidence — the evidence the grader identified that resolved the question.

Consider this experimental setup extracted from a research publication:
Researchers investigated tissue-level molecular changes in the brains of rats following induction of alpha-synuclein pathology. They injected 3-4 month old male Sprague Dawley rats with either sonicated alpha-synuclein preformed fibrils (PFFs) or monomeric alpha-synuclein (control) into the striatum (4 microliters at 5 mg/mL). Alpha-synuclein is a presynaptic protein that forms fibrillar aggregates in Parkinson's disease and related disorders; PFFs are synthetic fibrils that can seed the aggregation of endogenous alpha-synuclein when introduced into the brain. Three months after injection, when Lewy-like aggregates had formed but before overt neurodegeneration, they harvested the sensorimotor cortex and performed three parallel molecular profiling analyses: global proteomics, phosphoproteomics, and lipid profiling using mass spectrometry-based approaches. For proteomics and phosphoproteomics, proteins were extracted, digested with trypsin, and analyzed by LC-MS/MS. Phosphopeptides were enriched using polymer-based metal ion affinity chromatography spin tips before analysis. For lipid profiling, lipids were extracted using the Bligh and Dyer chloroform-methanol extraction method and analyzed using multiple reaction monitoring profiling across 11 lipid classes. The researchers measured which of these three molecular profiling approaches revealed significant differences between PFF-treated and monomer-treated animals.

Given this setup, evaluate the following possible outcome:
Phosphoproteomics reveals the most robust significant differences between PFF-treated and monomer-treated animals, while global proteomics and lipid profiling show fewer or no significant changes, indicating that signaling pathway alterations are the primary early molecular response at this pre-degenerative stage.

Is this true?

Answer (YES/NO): YES